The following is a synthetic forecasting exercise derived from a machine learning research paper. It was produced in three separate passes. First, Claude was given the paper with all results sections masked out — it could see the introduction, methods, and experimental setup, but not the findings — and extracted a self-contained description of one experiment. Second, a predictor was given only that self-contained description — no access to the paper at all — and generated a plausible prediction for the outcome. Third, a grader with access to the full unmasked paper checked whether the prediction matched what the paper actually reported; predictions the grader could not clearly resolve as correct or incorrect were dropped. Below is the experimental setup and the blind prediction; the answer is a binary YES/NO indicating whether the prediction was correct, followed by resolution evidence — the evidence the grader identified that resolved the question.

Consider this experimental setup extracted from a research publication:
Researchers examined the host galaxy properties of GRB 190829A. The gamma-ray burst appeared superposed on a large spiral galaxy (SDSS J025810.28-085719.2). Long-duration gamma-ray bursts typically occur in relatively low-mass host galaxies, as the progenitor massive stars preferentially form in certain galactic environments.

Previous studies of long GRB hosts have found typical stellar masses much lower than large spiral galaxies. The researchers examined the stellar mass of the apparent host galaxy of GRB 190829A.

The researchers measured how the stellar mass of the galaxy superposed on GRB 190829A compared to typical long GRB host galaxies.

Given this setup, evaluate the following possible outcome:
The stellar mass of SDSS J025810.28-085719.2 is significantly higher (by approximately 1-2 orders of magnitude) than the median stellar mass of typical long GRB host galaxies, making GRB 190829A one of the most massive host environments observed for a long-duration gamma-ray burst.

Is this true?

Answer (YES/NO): YES